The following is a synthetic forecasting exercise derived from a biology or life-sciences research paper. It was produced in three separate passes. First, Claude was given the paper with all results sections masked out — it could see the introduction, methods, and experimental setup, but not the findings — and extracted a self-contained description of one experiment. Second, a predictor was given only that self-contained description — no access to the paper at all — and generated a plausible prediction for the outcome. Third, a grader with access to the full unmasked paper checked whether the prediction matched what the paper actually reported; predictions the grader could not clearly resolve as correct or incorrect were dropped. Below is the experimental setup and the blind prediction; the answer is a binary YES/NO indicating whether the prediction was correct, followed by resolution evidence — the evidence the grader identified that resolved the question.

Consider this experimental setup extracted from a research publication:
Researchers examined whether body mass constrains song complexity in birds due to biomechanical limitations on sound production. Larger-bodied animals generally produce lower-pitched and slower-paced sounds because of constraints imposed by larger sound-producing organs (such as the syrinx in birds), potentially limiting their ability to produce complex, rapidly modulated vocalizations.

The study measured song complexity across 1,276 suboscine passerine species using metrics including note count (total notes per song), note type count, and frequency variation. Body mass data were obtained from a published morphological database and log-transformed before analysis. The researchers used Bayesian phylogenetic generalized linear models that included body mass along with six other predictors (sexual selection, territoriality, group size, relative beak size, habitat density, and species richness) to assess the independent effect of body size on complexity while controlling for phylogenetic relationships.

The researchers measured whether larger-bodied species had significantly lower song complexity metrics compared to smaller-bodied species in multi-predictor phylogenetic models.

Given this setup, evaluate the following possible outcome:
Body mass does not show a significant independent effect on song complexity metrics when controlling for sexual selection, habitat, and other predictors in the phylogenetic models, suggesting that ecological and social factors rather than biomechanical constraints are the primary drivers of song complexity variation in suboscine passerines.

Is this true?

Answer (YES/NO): NO